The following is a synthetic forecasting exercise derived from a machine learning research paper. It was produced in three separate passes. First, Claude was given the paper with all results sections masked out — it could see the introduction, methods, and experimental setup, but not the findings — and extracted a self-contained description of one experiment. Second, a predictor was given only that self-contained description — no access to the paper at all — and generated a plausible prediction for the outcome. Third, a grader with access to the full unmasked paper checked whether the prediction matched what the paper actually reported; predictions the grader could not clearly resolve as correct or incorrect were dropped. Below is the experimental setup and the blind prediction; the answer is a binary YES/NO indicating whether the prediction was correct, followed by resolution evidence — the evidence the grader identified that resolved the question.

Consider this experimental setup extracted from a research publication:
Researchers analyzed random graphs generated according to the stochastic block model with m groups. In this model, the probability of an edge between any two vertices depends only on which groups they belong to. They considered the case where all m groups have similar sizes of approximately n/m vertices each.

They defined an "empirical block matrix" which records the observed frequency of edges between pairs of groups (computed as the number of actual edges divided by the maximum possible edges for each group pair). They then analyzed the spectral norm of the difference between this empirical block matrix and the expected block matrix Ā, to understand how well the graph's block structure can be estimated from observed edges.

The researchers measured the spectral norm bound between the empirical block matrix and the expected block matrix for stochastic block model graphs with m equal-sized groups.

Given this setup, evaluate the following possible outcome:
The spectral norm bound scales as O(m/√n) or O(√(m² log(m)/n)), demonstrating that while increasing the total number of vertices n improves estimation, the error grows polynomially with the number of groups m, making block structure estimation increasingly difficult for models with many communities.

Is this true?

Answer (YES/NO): NO